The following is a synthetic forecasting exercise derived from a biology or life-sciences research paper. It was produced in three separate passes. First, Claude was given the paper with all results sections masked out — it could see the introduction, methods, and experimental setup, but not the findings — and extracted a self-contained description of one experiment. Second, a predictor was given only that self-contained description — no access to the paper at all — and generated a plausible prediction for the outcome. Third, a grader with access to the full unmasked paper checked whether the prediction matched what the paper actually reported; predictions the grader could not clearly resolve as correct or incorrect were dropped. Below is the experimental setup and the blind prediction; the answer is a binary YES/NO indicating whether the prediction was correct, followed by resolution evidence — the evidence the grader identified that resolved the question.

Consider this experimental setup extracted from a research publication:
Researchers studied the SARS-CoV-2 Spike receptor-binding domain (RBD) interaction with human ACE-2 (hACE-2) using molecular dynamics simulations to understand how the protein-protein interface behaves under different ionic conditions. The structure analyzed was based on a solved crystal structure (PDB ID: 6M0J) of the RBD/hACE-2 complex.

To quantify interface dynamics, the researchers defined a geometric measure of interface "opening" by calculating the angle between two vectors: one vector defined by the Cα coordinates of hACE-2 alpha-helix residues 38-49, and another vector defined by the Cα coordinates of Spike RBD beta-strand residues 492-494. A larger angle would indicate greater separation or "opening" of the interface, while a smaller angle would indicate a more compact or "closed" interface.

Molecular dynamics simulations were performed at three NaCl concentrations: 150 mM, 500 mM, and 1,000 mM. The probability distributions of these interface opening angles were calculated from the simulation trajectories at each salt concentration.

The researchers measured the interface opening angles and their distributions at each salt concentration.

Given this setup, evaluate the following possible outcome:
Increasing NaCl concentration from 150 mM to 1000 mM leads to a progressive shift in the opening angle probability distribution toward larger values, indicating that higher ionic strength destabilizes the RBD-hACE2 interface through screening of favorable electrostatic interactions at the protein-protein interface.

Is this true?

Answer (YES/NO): NO